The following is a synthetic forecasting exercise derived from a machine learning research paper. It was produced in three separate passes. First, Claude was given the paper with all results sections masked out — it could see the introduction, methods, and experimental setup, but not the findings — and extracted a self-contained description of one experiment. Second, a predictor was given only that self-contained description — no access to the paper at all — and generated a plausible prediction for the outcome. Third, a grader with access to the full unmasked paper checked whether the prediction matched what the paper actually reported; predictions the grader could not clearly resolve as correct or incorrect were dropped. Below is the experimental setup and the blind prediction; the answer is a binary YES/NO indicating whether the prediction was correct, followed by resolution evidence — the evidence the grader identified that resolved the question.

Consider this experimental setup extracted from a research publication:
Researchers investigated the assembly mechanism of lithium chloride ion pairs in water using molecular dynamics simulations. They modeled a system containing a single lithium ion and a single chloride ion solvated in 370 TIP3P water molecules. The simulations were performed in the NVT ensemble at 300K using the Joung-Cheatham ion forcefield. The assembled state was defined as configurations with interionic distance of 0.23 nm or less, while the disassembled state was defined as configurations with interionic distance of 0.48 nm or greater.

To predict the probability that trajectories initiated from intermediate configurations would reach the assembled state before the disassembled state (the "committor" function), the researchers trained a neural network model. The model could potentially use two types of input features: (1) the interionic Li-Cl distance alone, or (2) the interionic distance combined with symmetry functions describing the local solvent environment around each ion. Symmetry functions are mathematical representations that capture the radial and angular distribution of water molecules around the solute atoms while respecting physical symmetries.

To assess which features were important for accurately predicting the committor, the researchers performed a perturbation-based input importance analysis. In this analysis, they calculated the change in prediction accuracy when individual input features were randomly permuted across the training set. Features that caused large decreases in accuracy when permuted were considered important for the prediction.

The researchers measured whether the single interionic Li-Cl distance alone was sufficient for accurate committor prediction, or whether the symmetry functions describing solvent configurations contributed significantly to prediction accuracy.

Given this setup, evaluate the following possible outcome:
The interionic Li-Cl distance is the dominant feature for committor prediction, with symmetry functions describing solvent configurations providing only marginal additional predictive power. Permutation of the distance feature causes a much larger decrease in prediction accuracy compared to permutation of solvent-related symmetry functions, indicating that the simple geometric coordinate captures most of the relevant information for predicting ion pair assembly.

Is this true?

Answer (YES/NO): NO